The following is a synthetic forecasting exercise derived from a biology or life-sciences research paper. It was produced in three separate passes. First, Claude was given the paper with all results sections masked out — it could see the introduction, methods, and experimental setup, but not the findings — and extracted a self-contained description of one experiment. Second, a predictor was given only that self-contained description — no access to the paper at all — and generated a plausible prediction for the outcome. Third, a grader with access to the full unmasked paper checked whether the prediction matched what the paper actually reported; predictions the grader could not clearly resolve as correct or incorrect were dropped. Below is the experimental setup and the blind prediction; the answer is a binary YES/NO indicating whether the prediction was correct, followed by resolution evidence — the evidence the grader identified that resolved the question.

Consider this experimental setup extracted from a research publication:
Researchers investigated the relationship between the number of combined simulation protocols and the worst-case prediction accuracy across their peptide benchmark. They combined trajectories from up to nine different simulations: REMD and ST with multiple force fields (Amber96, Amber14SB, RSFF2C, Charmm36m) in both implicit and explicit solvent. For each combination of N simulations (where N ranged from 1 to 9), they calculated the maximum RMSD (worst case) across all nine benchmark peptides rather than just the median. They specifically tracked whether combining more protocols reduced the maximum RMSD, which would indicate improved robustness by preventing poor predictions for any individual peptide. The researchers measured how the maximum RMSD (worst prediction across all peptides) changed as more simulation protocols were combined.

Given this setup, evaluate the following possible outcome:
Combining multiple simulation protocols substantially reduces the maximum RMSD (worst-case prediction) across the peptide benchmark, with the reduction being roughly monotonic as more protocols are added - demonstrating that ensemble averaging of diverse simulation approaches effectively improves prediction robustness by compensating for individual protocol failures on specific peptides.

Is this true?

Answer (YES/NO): YES